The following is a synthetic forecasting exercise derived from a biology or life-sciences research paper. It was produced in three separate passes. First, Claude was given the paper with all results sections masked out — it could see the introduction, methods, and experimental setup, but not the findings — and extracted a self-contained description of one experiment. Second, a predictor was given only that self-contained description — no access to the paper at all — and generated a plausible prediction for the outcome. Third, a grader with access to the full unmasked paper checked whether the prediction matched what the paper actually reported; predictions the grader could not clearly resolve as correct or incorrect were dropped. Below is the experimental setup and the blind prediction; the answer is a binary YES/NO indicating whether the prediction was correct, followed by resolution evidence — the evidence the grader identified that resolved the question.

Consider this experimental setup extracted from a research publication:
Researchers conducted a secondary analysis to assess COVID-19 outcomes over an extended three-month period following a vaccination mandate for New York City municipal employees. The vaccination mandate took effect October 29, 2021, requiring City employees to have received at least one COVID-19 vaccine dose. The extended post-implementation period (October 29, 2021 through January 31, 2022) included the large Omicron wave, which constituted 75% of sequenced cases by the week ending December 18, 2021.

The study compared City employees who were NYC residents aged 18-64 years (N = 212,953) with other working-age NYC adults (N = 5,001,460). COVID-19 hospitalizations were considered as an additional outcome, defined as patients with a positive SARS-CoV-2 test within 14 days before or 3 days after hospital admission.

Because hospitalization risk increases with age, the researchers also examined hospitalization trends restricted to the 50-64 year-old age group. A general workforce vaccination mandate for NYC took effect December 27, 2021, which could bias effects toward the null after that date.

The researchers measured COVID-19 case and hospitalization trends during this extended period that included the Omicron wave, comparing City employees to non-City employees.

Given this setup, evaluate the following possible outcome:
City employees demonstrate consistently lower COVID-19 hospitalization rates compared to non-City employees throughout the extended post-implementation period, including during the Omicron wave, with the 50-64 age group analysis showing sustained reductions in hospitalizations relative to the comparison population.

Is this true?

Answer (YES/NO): NO